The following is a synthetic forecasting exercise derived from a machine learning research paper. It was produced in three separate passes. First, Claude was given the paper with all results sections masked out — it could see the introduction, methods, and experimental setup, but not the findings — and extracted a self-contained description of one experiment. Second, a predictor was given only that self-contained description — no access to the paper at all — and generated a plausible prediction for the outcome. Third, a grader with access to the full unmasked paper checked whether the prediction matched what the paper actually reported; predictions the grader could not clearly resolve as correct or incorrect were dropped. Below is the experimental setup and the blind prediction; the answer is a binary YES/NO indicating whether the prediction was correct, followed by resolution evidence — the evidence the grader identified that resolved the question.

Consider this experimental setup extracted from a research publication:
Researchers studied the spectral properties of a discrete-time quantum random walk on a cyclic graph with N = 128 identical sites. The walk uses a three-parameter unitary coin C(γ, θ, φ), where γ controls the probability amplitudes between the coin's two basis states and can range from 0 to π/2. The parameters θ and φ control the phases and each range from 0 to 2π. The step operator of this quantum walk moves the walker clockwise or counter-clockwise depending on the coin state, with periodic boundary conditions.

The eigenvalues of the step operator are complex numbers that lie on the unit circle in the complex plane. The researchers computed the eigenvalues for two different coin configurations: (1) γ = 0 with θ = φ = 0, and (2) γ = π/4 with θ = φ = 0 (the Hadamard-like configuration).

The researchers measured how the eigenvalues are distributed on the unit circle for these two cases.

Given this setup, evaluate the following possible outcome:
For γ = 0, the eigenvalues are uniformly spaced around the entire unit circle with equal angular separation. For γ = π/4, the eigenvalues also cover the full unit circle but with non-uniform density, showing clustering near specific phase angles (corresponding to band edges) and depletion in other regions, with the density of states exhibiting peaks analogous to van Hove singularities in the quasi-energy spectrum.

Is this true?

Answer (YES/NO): NO